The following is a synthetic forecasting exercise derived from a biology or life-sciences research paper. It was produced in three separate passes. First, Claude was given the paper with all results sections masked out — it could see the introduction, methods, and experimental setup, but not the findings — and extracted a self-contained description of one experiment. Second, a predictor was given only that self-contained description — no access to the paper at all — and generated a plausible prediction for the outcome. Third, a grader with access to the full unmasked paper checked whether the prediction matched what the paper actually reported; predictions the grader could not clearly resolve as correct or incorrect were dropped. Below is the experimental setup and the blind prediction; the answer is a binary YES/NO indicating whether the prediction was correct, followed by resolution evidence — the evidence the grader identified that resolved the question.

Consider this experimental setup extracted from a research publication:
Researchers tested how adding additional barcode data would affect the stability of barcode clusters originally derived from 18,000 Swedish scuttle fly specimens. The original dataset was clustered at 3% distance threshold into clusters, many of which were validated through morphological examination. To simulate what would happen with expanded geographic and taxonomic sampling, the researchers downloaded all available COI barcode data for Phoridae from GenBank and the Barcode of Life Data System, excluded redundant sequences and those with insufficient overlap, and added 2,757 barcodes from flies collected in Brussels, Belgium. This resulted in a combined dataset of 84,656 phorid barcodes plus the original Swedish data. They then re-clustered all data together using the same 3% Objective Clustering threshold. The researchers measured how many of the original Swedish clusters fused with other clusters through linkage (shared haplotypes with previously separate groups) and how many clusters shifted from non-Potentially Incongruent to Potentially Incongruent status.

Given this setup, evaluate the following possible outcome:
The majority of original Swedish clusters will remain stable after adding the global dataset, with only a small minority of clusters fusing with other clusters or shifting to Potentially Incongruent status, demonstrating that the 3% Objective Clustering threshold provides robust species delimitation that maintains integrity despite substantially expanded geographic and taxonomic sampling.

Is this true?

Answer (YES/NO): NO